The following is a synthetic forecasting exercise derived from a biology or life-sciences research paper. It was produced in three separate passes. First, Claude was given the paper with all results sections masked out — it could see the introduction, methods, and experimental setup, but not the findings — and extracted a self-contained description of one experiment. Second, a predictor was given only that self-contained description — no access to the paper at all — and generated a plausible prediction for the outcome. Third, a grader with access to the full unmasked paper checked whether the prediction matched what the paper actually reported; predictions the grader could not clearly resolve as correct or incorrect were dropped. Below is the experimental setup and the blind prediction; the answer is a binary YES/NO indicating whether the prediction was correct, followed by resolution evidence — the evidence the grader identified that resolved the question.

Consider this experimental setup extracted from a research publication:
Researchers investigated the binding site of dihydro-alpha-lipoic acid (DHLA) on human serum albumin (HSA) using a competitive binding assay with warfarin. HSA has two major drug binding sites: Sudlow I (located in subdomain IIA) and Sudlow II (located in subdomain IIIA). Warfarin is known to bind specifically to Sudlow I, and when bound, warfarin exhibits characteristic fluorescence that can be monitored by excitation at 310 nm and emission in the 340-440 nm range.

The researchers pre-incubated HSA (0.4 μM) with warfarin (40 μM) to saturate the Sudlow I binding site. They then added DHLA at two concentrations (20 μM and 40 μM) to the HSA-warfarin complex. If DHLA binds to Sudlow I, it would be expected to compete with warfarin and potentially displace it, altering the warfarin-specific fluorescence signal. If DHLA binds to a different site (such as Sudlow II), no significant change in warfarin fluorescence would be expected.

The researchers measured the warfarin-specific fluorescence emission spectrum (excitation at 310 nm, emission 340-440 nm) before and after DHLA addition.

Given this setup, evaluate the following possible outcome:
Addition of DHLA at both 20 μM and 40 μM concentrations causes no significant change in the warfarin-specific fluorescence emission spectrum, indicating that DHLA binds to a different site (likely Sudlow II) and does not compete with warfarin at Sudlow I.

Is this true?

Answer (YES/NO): NO